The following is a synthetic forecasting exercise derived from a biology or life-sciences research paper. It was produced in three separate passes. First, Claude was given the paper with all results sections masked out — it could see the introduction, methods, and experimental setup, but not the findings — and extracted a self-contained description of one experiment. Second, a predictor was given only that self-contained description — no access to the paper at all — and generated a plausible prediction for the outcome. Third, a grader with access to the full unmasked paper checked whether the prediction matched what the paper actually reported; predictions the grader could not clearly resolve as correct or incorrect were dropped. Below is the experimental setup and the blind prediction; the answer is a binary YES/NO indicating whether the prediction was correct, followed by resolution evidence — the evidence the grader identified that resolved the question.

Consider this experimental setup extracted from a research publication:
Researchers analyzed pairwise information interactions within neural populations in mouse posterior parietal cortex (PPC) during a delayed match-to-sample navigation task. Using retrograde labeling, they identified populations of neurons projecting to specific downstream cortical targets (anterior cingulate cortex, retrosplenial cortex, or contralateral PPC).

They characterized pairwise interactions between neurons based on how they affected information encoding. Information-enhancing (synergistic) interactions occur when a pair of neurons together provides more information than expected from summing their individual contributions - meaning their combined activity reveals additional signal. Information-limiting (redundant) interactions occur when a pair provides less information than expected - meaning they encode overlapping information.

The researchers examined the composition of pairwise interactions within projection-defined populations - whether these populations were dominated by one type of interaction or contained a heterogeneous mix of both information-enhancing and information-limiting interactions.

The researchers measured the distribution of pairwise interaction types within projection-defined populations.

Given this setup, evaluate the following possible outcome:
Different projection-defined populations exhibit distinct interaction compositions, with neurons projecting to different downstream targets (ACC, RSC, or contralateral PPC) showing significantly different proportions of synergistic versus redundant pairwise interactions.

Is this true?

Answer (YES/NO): NO